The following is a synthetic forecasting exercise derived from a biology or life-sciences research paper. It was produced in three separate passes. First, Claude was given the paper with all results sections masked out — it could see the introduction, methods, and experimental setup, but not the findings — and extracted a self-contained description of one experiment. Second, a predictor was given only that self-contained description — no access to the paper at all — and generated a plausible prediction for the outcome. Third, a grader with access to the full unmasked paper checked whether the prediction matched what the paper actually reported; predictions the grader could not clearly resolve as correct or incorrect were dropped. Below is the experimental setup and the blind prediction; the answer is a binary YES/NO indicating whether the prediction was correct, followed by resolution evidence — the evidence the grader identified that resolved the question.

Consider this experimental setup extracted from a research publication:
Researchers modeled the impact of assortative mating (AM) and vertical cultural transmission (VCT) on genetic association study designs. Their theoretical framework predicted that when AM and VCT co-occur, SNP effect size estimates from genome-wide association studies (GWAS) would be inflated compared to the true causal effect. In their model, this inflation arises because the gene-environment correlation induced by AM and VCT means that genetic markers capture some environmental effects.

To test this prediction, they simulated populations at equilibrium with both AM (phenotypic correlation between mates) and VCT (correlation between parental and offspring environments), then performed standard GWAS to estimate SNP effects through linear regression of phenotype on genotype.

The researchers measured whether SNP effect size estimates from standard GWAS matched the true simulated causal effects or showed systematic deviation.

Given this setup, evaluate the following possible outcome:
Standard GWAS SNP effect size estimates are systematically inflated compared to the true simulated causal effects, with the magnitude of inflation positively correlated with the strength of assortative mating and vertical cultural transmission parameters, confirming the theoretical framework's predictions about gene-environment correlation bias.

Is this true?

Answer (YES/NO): YES